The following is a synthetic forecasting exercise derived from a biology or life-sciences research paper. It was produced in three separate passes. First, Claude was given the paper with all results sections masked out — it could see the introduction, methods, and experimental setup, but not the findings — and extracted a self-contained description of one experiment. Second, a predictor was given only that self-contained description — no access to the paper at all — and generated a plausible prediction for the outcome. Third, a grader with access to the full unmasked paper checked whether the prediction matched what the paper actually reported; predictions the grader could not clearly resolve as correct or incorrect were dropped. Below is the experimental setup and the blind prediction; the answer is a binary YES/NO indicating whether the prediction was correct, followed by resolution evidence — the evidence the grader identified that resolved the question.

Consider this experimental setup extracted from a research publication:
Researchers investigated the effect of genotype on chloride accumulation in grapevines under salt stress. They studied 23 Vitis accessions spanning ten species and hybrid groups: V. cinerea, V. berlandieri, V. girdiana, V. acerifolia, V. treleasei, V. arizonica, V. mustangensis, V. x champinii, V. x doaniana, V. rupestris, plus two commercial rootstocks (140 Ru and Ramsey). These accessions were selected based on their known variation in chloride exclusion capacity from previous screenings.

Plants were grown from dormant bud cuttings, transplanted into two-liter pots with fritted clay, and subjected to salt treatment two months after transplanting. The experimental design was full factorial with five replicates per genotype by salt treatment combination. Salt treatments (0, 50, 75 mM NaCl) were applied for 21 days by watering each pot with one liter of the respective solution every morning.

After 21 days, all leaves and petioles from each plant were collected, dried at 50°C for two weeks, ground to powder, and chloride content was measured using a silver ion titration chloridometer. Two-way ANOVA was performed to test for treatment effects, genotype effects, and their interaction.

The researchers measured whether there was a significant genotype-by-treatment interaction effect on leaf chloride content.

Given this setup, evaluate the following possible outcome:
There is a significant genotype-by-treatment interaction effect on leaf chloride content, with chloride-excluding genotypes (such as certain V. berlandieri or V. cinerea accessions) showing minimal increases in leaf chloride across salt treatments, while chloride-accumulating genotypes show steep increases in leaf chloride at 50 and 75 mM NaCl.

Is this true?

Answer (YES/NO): YES